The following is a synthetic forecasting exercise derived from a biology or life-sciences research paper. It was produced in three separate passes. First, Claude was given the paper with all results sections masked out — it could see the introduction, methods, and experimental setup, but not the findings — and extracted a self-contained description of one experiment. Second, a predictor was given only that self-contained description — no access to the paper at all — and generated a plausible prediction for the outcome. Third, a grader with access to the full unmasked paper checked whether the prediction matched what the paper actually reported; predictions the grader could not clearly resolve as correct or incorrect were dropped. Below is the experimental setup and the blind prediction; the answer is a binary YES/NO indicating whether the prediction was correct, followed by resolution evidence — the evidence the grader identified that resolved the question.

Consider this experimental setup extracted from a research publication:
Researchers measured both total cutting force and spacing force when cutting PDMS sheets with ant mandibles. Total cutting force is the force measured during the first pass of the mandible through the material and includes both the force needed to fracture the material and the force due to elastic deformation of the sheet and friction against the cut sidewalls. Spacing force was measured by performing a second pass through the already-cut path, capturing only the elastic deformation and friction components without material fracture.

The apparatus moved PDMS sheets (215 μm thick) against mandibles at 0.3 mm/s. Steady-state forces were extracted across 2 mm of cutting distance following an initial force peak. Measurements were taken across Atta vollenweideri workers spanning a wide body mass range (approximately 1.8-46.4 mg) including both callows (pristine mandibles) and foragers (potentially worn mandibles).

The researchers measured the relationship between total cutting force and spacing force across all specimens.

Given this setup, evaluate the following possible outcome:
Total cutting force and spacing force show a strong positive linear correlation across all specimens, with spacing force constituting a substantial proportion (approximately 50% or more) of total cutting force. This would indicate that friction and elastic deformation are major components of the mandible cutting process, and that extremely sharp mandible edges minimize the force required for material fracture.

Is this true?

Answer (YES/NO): NO